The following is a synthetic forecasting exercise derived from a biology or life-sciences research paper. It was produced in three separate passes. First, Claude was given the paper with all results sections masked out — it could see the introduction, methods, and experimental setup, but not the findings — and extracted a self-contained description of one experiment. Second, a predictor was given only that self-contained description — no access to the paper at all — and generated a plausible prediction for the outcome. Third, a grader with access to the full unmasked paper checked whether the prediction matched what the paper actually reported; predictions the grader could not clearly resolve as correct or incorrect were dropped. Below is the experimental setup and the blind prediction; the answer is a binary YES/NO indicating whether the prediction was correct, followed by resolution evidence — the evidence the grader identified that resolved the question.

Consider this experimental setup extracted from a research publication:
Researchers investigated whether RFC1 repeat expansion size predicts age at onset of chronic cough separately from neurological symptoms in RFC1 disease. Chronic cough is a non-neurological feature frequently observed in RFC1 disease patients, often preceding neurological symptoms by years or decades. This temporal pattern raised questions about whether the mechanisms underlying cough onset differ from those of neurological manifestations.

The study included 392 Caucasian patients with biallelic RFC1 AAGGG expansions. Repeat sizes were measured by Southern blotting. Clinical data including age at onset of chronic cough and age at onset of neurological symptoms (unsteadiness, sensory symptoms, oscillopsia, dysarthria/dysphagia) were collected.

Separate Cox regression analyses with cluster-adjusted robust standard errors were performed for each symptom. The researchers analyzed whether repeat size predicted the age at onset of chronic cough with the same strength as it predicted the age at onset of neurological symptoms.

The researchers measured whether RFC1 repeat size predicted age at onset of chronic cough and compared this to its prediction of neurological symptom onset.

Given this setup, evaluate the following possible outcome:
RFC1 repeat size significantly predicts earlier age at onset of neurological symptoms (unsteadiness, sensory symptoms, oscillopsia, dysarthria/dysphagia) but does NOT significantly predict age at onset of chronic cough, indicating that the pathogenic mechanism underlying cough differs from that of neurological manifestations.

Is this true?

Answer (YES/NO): NO